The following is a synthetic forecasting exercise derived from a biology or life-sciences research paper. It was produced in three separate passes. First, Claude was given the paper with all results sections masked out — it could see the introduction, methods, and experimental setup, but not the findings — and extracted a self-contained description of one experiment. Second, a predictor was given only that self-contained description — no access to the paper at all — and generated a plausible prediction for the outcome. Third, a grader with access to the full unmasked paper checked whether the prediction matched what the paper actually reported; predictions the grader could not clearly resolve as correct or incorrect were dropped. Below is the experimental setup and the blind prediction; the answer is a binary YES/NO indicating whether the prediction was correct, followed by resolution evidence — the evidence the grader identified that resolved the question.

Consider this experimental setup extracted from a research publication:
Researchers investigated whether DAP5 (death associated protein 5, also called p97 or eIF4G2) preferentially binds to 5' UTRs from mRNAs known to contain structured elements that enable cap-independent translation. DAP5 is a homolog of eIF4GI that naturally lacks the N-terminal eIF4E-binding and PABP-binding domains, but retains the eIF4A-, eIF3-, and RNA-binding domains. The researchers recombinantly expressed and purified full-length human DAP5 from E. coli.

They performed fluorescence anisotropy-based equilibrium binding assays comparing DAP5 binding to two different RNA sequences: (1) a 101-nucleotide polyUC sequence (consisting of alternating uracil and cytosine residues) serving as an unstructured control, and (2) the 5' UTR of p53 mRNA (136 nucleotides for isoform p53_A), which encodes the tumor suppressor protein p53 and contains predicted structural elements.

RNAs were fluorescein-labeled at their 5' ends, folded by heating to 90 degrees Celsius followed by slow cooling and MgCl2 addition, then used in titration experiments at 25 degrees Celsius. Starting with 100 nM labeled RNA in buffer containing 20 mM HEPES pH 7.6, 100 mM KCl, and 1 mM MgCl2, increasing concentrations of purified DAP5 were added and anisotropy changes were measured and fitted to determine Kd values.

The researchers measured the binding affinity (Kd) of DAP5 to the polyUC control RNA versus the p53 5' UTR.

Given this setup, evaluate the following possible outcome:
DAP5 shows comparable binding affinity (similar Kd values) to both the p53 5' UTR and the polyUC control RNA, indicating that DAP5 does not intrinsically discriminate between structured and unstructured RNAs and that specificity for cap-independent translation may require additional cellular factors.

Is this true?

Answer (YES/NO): NO